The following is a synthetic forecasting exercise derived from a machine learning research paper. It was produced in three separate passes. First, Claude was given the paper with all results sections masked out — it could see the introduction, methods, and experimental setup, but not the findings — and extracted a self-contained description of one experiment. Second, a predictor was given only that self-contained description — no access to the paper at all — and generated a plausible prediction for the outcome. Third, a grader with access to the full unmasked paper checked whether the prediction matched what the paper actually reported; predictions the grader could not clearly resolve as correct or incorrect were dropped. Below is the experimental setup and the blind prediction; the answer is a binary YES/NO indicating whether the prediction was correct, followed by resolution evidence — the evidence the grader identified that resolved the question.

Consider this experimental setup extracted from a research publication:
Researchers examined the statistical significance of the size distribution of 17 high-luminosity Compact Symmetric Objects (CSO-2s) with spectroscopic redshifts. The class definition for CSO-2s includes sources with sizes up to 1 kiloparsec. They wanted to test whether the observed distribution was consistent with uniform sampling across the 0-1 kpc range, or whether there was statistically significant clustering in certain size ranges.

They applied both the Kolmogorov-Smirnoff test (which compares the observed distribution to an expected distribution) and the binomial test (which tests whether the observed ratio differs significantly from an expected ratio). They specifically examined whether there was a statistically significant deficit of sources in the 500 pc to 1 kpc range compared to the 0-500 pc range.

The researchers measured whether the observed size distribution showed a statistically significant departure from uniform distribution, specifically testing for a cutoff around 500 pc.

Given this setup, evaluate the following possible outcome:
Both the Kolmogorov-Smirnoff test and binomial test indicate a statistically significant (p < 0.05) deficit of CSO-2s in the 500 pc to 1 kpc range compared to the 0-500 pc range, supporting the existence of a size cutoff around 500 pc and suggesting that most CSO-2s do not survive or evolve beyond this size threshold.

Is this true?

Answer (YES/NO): YES